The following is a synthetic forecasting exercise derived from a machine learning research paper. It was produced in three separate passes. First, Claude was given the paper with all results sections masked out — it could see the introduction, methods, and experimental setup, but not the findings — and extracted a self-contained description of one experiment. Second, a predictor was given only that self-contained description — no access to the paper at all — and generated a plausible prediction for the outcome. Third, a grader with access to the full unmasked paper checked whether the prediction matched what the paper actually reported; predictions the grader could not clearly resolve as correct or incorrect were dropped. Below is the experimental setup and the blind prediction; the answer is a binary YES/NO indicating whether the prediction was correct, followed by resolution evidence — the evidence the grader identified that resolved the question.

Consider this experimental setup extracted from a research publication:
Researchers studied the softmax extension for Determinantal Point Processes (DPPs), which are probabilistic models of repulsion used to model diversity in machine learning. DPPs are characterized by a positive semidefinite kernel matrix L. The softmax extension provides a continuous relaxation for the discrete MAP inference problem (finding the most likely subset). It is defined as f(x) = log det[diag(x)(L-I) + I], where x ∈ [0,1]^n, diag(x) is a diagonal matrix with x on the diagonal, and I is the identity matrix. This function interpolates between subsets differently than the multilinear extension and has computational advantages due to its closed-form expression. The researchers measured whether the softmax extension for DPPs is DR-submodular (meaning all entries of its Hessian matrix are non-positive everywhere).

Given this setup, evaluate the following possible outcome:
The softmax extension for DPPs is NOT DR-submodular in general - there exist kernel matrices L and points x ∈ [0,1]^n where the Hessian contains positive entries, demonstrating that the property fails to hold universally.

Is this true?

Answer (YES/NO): NO